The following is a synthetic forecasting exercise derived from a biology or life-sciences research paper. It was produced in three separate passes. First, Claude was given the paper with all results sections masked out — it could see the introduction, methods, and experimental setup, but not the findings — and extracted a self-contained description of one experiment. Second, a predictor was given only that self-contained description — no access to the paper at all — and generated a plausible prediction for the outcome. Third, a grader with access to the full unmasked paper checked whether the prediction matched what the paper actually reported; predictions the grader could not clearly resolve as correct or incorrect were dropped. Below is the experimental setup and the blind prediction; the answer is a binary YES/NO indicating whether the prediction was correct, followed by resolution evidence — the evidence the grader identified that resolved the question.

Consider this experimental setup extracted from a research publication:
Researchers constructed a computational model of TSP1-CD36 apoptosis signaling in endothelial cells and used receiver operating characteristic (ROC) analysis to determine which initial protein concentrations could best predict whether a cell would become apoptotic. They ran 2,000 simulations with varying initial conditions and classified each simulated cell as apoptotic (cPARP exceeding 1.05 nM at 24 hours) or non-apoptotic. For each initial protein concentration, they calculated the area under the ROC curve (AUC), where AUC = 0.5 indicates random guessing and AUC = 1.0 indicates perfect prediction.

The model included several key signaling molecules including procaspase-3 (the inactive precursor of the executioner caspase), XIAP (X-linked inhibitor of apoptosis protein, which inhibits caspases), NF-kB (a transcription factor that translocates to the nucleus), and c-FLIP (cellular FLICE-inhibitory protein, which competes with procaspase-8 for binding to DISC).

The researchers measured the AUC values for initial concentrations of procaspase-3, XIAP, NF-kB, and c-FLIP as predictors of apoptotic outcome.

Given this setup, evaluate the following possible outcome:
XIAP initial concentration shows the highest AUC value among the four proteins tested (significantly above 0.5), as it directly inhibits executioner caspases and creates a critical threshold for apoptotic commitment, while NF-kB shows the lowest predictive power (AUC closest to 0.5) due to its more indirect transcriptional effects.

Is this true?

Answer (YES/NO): NO